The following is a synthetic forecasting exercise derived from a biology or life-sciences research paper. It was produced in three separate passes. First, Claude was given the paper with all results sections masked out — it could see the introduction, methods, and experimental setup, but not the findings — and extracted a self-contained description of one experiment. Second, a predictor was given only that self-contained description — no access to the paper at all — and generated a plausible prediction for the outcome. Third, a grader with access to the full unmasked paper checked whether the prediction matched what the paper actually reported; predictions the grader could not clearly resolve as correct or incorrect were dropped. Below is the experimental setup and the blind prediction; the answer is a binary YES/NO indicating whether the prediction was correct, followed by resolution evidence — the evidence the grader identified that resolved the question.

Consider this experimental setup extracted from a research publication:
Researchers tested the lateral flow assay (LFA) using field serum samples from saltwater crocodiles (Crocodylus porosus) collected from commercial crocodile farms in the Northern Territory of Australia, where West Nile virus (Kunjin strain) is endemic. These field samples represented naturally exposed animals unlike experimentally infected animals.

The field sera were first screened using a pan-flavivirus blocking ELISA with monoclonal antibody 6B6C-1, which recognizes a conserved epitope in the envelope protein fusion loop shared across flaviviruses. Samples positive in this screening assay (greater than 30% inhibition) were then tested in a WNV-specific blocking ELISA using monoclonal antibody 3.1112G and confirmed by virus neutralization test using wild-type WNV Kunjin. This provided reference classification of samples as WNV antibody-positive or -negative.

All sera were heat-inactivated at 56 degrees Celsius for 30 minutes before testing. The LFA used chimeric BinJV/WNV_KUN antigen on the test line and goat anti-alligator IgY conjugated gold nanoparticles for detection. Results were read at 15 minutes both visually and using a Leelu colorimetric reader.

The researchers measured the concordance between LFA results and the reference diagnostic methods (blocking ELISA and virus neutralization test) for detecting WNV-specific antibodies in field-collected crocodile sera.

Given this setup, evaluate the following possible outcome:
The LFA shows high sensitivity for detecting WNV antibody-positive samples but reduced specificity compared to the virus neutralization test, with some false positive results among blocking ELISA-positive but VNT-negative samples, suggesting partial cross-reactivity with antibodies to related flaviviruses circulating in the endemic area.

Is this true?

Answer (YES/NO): NO